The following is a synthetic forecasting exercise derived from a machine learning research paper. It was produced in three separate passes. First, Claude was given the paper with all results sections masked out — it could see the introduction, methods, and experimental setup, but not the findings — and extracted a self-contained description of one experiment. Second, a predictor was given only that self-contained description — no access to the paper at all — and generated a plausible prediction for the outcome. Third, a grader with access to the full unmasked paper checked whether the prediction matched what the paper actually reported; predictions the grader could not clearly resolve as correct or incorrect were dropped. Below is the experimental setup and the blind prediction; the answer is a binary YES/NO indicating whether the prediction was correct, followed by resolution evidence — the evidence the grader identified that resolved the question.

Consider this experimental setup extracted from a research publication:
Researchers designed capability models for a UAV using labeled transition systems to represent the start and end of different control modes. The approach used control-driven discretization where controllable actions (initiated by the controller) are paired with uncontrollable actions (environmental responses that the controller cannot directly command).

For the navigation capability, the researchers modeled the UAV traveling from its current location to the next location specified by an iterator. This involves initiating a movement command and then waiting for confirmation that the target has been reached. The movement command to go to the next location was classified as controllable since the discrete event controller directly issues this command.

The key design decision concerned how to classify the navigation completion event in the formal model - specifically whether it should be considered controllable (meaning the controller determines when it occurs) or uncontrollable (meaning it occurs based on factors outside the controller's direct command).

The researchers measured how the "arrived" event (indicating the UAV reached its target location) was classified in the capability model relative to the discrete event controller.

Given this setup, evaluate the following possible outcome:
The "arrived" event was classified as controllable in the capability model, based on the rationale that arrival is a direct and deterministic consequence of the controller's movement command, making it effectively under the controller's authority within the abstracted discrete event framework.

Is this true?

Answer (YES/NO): NO